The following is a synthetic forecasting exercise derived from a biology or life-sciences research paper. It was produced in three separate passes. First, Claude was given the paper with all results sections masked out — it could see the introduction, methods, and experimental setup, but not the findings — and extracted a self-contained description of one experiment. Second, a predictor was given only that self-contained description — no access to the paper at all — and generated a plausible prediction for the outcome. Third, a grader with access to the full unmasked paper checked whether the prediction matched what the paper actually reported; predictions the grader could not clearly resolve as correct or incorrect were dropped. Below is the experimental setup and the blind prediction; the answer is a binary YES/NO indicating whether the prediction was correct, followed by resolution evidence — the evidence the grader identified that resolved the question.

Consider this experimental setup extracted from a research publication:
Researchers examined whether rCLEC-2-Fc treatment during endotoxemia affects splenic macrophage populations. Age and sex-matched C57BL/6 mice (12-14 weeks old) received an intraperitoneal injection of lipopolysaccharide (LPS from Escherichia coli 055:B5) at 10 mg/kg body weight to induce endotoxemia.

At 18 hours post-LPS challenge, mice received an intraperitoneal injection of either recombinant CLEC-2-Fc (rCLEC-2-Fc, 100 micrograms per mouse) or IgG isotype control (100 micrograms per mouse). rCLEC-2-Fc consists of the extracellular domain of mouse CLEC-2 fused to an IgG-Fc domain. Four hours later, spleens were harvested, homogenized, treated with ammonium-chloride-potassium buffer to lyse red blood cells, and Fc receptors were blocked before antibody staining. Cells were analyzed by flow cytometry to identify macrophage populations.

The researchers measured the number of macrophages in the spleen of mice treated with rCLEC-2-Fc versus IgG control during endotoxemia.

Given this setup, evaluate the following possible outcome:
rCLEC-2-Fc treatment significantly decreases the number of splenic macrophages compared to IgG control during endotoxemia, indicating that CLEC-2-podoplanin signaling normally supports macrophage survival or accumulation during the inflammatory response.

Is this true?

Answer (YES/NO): NO